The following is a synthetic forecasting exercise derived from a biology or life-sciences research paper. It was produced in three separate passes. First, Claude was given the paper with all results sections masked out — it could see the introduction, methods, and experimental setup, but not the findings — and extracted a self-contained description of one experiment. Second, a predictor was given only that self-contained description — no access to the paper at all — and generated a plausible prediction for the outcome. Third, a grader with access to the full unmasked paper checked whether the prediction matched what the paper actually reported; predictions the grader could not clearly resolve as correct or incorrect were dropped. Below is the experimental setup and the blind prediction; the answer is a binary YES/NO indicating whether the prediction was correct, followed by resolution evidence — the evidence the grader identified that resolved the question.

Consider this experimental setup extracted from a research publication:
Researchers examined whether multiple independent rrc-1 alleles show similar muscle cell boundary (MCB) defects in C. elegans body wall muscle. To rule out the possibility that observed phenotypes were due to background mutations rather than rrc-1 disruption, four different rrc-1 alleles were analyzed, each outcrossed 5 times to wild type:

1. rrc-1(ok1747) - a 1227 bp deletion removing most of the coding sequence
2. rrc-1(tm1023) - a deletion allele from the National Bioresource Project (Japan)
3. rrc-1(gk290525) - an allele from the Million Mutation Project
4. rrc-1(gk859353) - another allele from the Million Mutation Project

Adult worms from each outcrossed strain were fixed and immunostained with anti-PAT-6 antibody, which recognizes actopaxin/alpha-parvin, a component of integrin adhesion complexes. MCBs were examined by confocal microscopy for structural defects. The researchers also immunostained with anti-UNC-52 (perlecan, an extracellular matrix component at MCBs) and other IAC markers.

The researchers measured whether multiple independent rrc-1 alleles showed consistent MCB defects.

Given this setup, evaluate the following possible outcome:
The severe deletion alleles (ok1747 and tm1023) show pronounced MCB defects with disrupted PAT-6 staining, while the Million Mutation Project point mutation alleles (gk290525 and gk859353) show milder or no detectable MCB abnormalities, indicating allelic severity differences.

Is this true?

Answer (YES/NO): NO